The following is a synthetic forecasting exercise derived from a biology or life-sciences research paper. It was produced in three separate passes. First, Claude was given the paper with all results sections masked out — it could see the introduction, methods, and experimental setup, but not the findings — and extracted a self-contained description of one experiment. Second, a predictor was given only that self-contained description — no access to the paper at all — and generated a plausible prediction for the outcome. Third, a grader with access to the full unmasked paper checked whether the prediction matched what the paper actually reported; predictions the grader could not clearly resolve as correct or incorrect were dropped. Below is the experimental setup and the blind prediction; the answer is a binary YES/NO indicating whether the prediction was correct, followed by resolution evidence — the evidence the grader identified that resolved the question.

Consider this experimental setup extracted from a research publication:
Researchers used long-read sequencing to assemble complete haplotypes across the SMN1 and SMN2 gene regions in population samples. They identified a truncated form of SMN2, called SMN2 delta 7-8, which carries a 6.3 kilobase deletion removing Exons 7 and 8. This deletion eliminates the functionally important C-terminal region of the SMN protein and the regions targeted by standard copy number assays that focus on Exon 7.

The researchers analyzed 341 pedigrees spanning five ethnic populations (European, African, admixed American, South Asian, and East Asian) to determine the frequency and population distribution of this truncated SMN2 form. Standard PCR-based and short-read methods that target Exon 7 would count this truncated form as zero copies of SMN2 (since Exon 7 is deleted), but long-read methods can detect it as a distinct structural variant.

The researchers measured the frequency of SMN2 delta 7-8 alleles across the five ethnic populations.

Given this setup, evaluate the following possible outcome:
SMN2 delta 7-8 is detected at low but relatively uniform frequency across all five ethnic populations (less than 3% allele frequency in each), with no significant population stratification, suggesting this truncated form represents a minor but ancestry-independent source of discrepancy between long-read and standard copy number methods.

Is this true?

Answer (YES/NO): NO